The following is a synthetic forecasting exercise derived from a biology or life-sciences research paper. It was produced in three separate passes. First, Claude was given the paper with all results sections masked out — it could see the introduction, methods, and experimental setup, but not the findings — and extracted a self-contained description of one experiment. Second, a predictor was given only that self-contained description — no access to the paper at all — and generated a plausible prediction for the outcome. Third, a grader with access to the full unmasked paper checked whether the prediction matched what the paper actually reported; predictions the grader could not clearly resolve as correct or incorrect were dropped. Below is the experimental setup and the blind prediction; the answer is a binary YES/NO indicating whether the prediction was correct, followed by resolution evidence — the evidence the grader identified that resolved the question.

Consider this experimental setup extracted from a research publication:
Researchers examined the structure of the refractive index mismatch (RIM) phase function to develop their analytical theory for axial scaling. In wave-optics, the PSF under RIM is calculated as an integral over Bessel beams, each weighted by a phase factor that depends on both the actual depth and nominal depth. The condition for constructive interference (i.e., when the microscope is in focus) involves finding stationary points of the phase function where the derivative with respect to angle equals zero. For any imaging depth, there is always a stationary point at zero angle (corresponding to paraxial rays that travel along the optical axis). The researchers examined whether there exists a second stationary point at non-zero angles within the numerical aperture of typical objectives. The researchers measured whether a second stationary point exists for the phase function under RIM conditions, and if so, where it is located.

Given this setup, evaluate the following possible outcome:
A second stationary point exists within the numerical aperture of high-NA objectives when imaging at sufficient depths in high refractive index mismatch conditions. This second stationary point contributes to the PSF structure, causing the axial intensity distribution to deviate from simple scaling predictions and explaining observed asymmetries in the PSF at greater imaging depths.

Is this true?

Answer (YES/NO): NO